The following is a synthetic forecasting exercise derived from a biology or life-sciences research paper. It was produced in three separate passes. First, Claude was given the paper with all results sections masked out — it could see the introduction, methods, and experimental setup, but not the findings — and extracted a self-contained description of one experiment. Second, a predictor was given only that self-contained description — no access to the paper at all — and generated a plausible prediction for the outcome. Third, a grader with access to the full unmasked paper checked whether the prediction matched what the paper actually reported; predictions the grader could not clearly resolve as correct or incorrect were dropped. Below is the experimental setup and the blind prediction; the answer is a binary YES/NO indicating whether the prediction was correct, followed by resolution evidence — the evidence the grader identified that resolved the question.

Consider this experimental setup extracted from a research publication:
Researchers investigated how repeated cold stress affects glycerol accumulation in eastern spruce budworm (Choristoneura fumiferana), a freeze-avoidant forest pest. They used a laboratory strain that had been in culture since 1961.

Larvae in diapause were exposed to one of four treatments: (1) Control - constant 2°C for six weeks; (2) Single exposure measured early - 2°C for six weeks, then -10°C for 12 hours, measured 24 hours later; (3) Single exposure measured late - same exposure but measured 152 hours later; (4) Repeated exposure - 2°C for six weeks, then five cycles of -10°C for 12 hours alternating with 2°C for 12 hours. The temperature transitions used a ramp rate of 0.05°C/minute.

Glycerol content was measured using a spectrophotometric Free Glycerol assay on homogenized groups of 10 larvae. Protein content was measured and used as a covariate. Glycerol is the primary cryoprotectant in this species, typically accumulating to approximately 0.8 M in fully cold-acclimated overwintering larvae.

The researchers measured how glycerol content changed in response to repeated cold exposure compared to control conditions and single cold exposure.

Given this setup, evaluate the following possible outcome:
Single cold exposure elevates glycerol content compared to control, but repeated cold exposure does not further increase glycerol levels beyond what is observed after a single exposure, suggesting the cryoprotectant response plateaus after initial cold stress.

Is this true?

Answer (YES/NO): NO